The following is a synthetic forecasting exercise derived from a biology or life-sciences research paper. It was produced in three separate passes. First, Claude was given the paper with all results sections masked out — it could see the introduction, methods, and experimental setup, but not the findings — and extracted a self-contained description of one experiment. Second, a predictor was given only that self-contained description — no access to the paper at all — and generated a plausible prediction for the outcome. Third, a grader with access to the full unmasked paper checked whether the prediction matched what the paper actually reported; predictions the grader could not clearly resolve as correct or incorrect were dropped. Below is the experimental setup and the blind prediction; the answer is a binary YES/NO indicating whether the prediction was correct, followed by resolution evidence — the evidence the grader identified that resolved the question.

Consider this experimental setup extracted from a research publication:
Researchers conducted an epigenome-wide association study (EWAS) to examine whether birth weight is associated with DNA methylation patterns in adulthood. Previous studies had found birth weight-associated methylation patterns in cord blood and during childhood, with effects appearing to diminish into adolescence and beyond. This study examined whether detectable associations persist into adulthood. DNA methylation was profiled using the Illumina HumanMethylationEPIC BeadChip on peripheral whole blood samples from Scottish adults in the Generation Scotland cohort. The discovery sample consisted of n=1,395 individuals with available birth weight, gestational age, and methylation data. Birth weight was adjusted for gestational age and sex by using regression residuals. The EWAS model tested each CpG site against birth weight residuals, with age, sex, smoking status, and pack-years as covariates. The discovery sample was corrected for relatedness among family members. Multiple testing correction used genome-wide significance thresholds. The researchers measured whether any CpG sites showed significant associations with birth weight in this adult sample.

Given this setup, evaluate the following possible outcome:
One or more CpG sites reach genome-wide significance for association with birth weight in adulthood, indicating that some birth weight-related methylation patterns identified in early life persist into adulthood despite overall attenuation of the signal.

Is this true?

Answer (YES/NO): NO